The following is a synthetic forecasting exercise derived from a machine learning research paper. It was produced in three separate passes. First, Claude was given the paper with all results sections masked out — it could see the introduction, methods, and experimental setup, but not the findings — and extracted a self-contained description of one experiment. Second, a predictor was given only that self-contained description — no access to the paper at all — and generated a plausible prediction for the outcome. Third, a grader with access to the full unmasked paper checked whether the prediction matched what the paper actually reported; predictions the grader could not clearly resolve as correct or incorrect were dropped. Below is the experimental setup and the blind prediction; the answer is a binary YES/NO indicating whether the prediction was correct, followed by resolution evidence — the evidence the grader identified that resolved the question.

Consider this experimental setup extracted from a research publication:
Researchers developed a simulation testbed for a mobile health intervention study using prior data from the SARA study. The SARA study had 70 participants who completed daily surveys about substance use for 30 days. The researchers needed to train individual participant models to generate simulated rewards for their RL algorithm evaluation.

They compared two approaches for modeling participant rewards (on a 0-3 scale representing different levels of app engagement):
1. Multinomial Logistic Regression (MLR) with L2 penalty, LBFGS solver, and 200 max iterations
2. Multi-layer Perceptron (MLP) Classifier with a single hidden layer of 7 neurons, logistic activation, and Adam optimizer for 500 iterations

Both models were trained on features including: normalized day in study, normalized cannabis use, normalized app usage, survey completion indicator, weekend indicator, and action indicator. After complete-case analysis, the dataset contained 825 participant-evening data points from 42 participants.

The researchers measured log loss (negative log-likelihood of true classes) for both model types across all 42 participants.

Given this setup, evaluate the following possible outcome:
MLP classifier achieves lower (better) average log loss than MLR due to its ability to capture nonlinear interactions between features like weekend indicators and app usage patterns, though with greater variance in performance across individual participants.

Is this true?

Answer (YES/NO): NO